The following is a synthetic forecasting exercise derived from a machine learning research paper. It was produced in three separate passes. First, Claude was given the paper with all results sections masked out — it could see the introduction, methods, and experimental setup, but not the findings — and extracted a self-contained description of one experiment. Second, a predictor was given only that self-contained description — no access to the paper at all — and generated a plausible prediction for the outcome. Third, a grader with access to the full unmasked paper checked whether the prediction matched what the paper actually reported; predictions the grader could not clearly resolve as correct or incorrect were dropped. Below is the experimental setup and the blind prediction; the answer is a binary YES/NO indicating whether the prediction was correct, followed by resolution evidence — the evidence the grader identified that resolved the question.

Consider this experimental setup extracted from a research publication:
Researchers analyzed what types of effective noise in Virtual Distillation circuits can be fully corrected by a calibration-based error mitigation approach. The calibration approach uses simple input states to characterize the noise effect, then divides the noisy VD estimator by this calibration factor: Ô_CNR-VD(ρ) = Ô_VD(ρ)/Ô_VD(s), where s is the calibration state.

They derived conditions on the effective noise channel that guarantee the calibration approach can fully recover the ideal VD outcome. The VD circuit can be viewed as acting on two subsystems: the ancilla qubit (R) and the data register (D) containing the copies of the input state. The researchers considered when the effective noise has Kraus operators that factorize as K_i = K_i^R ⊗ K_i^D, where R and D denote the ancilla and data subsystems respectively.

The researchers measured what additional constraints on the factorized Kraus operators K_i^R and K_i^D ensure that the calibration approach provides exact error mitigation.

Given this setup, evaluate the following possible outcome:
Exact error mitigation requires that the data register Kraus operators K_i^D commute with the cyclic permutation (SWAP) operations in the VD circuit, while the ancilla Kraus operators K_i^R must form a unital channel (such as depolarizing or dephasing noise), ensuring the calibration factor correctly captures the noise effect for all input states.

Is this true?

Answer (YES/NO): NO